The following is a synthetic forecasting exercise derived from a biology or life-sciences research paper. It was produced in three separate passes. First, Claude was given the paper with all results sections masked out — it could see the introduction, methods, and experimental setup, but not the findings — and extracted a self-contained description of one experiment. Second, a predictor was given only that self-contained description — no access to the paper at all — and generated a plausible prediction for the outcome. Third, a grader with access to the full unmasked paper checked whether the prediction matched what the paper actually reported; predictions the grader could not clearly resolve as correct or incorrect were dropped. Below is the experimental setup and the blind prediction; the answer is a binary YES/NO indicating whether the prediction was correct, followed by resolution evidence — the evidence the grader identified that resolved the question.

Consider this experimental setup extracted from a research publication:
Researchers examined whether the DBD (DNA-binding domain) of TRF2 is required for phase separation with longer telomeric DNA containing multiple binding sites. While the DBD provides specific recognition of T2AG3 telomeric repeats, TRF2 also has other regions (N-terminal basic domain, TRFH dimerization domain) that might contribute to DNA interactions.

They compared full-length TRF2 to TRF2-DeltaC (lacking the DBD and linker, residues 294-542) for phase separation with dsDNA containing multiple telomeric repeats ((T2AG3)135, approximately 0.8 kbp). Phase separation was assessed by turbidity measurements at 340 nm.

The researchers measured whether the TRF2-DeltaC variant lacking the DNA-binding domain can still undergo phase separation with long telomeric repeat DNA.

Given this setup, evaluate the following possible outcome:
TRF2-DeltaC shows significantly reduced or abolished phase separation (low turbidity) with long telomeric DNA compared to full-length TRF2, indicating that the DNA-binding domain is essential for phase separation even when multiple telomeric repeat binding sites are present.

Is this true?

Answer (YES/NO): NO